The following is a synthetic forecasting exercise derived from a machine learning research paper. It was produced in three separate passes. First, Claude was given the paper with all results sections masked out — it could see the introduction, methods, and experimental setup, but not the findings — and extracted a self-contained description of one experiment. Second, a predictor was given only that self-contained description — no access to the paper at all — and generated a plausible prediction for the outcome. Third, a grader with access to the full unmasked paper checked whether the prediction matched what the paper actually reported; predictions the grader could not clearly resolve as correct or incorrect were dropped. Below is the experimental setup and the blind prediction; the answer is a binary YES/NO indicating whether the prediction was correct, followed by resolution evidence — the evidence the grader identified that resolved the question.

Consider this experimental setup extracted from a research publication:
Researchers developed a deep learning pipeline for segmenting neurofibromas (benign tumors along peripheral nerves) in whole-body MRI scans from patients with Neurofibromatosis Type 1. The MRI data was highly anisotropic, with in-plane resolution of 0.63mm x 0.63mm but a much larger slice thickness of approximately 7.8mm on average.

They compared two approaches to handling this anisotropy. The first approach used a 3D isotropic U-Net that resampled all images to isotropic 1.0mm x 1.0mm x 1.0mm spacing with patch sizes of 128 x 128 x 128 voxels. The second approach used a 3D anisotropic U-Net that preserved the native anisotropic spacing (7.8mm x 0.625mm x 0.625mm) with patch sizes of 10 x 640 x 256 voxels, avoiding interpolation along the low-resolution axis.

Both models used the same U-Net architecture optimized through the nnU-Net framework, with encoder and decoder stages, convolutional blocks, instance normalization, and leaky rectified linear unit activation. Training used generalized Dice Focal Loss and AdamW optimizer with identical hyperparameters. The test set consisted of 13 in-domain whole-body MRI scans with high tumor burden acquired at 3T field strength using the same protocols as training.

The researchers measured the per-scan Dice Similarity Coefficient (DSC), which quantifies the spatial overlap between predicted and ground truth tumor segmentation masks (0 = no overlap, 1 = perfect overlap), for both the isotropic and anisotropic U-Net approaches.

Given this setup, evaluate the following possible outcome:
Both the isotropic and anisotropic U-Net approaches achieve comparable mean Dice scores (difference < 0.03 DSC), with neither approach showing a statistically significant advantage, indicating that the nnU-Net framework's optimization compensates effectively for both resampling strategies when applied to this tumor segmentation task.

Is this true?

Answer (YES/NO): NO